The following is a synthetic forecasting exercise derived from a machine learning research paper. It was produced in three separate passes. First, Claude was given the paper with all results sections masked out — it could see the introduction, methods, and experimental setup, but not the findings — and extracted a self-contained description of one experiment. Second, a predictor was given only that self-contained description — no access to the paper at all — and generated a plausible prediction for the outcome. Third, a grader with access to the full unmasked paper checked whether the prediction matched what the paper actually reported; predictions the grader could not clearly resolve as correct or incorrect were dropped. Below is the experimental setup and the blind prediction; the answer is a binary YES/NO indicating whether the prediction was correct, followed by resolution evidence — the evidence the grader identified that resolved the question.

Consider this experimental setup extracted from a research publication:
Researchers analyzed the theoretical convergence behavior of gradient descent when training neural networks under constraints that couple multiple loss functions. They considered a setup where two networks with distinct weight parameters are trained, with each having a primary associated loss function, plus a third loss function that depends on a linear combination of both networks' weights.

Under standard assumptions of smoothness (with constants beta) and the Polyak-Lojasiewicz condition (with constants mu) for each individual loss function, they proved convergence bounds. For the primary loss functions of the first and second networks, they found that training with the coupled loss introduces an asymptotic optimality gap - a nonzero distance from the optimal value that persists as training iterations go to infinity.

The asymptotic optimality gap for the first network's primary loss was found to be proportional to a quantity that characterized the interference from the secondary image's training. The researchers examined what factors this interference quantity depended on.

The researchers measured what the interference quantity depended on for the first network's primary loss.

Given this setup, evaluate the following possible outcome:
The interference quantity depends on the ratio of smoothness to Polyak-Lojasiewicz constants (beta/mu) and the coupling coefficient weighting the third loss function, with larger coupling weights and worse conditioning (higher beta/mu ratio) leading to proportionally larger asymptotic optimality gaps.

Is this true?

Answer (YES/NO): NO